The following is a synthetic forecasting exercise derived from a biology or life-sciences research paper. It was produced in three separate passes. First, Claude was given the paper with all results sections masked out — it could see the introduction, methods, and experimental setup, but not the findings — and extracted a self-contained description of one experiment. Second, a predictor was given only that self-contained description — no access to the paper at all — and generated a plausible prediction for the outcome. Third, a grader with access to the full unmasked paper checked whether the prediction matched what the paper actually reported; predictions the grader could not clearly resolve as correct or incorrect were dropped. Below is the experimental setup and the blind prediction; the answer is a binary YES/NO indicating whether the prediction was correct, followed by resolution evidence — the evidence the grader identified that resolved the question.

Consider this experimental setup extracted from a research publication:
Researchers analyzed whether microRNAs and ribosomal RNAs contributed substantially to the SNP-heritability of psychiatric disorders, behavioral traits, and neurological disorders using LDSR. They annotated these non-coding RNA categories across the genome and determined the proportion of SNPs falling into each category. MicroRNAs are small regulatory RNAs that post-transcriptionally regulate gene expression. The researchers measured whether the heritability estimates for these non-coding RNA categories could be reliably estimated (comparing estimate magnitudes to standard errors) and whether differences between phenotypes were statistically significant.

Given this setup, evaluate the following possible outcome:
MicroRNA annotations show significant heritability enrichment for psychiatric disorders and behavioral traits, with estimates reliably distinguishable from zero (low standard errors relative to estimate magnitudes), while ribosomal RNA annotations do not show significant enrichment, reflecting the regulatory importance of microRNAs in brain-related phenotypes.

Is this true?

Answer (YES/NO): NO